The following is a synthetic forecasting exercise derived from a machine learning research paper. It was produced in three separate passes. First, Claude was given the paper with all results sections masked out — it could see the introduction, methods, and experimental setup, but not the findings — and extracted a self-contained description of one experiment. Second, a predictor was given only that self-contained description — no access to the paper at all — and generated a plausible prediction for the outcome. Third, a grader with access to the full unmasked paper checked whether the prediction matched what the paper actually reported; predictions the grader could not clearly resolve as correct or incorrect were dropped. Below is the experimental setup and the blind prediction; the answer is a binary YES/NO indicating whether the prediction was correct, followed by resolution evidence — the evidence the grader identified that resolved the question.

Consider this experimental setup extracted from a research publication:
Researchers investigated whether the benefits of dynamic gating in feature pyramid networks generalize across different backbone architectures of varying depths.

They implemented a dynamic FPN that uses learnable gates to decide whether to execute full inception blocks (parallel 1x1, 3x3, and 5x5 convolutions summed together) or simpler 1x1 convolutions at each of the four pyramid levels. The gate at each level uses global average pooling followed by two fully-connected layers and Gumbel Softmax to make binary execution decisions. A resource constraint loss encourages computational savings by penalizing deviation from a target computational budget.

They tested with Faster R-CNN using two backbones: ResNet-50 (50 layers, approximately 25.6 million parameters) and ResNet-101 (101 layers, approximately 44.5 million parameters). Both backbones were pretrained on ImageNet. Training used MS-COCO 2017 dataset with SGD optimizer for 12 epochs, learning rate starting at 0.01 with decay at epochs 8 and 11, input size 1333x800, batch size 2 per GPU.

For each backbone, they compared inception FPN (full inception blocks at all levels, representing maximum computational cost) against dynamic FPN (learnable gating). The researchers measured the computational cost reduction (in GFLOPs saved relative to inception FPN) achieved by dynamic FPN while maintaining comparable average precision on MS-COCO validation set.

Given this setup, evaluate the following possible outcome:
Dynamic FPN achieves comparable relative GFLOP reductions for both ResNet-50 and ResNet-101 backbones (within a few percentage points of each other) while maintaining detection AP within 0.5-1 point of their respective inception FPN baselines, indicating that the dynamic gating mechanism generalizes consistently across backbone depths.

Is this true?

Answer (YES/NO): YES